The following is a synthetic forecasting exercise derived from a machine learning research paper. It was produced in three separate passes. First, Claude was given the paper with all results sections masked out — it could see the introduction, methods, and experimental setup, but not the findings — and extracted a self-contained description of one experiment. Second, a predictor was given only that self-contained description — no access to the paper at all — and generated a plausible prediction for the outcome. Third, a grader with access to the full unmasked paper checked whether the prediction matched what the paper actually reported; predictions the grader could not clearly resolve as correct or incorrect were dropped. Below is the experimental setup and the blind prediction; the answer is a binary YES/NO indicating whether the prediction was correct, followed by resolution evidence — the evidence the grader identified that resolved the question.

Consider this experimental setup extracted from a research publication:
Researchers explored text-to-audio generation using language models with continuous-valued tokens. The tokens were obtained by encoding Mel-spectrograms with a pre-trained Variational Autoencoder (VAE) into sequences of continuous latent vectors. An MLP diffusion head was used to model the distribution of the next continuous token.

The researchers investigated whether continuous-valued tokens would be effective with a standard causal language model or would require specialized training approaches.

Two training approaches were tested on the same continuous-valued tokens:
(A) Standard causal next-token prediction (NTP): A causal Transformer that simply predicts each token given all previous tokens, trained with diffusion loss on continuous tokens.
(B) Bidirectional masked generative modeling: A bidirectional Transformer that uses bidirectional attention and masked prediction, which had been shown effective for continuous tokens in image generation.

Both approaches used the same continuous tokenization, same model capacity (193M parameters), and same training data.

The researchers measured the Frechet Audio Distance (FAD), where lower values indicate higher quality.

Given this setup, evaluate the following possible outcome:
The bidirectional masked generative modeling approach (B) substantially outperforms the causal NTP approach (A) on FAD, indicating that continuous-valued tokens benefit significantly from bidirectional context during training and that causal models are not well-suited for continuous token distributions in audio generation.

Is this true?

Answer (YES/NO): YES